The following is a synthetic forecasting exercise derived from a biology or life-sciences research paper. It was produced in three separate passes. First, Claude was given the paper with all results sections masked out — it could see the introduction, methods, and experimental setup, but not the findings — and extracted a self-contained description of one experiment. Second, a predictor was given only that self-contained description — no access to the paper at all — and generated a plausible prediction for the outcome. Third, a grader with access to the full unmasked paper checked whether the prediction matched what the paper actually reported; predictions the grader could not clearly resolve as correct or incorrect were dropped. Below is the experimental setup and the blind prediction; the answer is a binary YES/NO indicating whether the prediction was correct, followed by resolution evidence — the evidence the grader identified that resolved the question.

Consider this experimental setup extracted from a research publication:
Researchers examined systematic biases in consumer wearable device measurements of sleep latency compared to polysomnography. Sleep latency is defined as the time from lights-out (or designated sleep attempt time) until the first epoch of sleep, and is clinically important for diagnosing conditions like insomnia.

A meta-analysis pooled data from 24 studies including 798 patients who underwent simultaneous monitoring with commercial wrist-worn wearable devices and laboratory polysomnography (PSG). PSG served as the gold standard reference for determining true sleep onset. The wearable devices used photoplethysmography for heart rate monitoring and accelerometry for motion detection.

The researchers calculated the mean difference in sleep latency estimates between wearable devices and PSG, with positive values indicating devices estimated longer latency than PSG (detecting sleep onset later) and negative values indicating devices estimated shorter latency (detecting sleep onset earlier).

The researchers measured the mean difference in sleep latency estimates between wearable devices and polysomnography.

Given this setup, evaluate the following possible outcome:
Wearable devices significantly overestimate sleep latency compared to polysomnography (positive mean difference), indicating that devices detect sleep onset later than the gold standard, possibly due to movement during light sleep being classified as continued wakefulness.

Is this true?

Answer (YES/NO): YES